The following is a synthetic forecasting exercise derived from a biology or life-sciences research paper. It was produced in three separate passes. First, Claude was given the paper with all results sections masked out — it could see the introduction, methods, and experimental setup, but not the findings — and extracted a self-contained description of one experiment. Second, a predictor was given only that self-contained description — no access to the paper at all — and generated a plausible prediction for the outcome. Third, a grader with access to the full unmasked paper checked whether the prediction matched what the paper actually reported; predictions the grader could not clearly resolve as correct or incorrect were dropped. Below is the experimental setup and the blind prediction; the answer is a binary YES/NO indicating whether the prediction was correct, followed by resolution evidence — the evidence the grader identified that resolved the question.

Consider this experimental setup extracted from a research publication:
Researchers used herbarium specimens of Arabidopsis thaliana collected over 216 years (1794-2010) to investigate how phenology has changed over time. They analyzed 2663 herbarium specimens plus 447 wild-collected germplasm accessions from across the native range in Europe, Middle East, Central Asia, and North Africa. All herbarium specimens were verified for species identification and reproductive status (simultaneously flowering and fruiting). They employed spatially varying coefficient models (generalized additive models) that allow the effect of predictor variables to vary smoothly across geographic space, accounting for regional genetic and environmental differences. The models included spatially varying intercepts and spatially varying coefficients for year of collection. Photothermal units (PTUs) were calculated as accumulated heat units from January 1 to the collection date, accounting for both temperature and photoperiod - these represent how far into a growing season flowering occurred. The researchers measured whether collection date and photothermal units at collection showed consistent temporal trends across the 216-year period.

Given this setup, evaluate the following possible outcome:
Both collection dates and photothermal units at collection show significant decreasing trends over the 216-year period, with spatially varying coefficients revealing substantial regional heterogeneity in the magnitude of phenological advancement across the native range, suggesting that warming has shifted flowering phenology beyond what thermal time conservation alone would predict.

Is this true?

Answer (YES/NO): NO